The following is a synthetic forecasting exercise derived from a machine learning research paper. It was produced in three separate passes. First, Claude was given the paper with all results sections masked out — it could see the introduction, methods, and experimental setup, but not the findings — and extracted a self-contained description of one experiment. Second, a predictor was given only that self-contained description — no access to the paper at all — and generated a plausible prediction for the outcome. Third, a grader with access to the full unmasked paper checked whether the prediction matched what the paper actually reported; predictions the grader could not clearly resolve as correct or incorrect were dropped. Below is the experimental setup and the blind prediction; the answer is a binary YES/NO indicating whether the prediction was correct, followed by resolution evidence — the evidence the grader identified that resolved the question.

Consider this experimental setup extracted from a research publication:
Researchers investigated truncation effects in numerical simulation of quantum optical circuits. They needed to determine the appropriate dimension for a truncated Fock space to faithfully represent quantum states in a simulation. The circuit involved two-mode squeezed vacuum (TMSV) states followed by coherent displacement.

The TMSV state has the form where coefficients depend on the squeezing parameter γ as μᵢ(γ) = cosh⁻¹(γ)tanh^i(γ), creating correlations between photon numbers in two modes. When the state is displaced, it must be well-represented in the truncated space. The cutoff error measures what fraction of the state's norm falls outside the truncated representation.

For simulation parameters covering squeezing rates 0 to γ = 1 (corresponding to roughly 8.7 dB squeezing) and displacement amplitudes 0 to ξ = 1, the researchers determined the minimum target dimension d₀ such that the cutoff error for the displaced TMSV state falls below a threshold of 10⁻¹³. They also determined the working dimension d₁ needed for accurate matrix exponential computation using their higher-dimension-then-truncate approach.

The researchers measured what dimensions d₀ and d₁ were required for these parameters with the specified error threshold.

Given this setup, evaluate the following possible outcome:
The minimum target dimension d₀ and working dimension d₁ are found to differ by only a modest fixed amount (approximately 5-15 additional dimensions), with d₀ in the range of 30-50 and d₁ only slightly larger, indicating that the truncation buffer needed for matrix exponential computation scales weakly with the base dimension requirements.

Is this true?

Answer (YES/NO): NO